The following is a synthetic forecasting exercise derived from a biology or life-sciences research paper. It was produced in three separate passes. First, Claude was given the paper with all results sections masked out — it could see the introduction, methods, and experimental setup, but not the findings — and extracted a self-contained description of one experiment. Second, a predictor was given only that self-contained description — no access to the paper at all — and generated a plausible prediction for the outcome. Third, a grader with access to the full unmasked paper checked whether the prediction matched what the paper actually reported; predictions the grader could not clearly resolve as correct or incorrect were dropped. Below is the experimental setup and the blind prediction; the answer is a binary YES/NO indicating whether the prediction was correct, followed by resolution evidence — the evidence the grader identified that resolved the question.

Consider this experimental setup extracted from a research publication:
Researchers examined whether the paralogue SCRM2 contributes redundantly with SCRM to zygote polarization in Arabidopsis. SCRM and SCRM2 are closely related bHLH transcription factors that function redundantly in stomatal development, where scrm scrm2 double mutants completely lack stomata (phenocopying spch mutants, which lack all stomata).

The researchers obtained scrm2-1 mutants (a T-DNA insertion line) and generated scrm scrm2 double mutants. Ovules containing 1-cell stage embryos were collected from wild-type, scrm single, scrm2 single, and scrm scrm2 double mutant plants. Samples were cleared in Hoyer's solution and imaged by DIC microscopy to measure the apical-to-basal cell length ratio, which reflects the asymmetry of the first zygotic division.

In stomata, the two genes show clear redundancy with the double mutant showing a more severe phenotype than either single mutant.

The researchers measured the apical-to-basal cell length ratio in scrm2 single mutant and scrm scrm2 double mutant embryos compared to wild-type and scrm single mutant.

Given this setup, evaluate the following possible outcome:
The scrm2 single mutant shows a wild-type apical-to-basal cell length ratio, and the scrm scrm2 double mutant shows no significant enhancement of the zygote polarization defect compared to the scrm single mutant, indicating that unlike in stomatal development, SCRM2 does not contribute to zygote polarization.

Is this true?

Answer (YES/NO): YES